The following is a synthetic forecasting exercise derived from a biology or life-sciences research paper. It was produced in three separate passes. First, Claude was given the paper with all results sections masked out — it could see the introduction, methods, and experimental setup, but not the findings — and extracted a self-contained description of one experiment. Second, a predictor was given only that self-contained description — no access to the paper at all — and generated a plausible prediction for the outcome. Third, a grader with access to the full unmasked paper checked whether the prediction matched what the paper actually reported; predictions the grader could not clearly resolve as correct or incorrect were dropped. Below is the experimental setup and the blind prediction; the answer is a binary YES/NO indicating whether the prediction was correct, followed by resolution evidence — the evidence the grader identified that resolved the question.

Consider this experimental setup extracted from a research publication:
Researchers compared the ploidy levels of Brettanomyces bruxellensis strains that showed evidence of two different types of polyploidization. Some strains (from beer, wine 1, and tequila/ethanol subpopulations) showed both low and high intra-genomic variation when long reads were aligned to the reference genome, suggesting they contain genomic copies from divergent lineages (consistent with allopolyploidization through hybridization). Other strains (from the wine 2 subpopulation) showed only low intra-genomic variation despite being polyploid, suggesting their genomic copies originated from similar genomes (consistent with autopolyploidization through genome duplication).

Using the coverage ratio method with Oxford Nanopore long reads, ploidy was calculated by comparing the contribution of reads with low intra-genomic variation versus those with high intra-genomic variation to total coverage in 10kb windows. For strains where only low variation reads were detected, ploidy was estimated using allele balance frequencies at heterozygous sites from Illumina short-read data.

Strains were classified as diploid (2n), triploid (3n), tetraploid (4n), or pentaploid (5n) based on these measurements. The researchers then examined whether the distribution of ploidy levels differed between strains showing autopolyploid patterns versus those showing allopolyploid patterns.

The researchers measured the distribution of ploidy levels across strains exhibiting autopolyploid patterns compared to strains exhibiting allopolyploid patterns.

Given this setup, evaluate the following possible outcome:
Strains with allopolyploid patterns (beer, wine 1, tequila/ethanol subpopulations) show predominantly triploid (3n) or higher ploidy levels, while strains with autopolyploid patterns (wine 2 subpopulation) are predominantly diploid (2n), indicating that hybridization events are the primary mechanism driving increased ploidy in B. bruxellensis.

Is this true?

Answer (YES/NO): NO